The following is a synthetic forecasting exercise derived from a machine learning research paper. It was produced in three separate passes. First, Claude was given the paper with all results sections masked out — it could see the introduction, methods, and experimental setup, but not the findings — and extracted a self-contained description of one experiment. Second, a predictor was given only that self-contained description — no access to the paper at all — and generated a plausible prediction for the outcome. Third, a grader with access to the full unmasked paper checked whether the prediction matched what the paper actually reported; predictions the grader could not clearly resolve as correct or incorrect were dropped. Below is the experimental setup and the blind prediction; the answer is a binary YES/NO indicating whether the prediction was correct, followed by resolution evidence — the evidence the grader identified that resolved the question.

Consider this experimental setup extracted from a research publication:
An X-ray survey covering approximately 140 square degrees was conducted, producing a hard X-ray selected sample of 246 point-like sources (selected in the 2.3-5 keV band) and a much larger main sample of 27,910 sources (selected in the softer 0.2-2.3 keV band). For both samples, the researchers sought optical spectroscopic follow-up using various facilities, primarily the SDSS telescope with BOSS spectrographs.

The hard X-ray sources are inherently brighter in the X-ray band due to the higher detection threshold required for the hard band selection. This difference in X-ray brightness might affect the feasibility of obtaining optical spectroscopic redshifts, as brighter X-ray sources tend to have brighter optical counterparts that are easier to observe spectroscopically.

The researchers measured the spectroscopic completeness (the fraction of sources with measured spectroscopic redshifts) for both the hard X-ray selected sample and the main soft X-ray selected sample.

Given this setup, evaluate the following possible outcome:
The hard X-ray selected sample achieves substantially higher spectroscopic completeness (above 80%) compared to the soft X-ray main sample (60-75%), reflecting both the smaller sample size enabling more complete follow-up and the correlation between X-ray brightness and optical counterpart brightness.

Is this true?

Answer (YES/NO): NO